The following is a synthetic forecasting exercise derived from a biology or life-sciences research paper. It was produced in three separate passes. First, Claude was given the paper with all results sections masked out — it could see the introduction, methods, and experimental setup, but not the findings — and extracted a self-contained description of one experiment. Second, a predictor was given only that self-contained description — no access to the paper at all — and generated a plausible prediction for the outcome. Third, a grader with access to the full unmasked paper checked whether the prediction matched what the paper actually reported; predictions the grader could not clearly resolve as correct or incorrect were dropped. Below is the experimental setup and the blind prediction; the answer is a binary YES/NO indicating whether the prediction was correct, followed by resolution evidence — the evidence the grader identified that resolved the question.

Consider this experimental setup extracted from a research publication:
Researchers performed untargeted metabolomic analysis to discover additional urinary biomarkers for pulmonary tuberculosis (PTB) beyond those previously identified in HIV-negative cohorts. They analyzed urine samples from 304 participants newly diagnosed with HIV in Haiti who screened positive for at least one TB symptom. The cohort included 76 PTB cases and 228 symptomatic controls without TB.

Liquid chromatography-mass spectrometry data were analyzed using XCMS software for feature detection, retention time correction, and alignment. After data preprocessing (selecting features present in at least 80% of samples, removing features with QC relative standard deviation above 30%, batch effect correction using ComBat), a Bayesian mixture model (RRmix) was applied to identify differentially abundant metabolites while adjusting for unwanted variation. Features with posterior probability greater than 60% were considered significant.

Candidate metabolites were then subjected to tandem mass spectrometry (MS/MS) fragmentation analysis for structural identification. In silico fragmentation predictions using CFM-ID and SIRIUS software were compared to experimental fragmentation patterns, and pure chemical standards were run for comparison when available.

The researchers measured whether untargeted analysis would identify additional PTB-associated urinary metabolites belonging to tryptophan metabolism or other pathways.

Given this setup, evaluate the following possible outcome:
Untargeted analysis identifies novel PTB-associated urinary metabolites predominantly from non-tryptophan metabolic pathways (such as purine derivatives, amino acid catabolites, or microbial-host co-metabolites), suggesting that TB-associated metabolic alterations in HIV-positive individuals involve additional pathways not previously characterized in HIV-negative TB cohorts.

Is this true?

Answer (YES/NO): NO